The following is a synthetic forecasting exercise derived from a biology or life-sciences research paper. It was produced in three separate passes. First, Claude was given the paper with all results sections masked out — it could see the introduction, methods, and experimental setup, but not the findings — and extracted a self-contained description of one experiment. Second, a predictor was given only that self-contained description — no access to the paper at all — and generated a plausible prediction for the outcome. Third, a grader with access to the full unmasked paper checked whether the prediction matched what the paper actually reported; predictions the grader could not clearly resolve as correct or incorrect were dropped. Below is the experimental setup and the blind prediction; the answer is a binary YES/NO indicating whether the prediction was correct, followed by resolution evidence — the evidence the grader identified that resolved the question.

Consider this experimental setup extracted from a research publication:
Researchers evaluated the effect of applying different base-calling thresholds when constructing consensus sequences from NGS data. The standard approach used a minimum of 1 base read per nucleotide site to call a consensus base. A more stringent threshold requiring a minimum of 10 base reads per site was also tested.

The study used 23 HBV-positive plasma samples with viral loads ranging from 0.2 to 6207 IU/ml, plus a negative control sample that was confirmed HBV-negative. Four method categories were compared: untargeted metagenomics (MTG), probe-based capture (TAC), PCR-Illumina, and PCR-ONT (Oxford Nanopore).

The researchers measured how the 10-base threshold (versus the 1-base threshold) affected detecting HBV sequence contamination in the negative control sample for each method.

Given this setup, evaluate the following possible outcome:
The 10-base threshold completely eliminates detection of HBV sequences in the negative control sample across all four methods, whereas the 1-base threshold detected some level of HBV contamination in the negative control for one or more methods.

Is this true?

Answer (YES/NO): NO